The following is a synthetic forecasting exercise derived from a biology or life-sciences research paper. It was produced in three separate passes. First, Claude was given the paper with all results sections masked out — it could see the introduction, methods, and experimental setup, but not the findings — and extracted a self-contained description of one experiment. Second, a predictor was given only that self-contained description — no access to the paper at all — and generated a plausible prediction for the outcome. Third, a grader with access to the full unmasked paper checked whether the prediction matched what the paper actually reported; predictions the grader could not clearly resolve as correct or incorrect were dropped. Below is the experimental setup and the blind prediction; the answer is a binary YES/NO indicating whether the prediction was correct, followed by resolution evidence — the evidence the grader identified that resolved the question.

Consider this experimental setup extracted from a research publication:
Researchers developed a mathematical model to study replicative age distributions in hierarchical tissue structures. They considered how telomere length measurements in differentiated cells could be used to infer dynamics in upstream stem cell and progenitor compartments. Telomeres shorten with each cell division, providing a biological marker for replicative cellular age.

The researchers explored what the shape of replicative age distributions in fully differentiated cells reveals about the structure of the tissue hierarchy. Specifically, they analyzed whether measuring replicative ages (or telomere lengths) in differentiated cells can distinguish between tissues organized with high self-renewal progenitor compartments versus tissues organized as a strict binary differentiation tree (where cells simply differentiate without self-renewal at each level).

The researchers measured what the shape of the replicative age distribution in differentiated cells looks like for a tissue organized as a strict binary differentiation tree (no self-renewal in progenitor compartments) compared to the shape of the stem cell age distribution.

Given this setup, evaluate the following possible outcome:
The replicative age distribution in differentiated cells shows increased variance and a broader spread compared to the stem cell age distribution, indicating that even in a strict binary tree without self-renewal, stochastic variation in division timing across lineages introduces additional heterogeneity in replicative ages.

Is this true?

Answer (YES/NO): NO